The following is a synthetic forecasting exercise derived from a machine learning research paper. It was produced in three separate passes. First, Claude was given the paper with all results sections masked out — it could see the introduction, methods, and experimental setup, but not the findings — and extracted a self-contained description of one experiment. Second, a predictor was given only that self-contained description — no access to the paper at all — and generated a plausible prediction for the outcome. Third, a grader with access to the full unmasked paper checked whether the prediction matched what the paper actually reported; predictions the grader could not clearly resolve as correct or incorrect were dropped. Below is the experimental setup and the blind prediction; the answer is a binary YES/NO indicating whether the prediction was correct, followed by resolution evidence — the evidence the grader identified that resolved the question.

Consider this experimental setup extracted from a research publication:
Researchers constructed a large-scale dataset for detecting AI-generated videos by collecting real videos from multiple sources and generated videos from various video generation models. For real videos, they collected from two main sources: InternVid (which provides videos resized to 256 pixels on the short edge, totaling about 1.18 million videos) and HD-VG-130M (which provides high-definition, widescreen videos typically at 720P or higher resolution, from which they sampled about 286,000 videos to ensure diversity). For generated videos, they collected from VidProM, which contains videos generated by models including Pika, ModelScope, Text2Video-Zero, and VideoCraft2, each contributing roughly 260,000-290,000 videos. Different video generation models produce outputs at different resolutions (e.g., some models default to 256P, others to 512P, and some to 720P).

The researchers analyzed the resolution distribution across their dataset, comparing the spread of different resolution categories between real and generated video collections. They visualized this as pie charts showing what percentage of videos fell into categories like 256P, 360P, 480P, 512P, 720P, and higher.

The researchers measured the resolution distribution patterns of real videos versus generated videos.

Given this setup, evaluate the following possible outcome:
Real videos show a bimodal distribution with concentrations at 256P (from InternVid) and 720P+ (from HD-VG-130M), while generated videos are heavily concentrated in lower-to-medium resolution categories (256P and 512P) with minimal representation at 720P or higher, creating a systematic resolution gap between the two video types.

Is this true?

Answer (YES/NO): NO